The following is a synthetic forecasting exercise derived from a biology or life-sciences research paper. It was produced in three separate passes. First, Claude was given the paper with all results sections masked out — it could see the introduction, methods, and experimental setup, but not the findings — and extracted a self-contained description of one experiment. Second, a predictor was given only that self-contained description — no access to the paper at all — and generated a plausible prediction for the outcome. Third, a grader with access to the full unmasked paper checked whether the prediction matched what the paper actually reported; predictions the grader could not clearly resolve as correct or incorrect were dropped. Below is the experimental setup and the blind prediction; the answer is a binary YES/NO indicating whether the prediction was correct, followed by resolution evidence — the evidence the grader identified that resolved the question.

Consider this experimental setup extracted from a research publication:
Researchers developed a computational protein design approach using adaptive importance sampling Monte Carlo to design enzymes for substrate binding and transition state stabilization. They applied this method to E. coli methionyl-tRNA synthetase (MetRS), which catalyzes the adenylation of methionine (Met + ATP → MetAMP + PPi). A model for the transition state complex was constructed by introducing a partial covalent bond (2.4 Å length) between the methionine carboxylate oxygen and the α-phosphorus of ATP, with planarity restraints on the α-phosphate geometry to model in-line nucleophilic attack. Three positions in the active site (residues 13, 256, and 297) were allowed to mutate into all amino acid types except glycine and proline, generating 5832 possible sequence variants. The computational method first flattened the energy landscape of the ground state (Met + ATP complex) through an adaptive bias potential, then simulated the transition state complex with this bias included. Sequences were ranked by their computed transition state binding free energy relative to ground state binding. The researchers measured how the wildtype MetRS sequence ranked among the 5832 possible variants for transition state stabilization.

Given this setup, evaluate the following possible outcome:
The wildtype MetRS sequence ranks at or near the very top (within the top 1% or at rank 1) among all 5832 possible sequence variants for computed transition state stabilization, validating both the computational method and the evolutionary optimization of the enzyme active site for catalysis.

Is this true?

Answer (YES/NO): YES